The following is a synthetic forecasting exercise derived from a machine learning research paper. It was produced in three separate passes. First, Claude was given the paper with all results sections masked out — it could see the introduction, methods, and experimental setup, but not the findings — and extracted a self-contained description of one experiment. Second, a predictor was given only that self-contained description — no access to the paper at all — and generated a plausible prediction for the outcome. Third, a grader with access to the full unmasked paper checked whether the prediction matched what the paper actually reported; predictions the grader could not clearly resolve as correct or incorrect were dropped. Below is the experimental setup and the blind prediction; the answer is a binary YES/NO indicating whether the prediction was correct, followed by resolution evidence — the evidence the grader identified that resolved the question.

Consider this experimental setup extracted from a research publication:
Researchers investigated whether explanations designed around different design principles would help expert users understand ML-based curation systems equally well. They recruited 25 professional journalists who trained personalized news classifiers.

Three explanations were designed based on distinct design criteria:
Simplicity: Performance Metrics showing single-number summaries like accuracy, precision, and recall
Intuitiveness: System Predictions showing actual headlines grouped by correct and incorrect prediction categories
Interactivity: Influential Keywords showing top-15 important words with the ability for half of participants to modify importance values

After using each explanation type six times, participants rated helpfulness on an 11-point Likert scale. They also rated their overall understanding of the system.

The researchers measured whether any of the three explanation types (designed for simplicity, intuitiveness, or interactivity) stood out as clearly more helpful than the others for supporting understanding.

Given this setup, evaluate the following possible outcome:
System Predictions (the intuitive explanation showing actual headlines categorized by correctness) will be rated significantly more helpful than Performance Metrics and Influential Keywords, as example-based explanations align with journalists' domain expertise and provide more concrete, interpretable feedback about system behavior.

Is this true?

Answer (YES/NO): NO